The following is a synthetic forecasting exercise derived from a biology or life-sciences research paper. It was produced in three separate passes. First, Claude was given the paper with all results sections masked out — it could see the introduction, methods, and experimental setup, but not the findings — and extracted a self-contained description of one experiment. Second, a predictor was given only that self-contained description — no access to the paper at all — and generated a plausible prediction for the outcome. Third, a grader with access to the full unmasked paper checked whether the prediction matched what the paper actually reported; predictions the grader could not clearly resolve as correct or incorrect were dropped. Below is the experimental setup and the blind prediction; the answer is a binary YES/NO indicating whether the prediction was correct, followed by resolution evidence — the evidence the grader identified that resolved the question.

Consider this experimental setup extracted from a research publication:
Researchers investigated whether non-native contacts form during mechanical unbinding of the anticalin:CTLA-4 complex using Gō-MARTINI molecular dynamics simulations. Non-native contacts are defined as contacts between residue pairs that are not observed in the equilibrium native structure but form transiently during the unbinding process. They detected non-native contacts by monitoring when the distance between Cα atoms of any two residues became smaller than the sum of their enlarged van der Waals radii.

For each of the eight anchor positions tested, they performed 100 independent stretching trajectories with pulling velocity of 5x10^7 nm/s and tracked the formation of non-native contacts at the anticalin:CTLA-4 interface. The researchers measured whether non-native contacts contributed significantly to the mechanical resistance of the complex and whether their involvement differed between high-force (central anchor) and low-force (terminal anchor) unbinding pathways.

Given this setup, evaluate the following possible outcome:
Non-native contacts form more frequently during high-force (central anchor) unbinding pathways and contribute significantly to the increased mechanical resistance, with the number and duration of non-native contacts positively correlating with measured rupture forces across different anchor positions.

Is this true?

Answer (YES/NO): NO